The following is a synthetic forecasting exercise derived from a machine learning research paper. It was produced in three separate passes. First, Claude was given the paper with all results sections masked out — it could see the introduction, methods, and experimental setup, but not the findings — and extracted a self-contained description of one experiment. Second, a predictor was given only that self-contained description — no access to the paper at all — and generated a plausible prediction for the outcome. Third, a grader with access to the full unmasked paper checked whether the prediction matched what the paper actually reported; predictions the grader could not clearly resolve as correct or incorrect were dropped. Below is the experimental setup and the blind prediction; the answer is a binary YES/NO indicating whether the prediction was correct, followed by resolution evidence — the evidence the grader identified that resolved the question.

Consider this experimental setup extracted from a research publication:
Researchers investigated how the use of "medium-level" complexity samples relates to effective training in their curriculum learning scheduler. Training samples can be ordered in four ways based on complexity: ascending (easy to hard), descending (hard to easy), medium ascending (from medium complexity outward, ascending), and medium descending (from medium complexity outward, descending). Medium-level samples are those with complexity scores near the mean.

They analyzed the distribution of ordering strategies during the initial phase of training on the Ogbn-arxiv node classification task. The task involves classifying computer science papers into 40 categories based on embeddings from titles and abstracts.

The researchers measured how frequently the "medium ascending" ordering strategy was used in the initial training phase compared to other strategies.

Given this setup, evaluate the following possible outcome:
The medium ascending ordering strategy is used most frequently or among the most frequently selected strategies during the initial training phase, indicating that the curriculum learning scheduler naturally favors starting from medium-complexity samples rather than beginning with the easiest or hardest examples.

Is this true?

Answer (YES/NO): NO